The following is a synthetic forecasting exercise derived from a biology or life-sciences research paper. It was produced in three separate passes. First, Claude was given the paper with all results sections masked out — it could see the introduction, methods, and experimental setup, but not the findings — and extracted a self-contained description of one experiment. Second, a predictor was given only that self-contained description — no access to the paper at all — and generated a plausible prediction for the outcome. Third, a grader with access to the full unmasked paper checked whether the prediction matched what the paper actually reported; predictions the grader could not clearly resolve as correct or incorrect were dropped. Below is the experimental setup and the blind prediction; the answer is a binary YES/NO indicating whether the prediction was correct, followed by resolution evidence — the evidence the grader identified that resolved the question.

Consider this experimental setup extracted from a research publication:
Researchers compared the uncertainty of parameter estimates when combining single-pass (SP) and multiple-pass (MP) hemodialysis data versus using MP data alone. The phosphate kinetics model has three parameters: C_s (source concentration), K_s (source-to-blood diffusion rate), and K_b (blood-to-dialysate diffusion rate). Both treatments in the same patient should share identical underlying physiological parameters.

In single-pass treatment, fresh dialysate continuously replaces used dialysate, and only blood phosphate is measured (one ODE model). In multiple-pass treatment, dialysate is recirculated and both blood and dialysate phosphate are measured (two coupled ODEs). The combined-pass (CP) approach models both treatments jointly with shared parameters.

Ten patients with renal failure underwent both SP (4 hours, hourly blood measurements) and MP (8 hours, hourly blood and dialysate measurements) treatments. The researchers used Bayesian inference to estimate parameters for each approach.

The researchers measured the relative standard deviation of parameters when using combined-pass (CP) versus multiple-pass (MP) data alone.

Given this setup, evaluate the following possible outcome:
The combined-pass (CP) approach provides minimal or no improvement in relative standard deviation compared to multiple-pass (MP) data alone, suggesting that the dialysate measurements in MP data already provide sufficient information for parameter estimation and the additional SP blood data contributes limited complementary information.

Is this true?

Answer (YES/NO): YES